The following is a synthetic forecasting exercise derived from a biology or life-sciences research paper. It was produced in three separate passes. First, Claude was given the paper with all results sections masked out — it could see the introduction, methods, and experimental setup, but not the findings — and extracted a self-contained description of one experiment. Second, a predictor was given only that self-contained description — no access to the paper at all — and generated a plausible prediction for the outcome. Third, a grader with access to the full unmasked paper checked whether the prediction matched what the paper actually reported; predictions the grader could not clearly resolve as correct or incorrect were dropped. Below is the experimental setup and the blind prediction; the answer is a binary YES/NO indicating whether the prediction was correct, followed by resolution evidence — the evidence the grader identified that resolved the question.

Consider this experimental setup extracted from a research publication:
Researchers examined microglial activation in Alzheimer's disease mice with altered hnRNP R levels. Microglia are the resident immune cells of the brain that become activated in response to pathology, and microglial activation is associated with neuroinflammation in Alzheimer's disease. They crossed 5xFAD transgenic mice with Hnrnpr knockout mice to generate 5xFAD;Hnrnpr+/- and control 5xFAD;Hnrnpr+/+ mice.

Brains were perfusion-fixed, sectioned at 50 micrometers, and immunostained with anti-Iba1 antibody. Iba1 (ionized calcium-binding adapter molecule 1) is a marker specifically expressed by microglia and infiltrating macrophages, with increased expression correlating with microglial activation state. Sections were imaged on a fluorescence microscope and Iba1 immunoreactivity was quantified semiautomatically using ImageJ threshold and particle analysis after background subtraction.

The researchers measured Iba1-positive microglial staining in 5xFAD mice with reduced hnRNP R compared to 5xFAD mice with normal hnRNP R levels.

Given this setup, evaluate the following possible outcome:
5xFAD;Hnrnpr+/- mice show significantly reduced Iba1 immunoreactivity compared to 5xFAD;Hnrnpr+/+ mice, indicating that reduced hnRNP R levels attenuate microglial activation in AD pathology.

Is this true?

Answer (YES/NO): NO